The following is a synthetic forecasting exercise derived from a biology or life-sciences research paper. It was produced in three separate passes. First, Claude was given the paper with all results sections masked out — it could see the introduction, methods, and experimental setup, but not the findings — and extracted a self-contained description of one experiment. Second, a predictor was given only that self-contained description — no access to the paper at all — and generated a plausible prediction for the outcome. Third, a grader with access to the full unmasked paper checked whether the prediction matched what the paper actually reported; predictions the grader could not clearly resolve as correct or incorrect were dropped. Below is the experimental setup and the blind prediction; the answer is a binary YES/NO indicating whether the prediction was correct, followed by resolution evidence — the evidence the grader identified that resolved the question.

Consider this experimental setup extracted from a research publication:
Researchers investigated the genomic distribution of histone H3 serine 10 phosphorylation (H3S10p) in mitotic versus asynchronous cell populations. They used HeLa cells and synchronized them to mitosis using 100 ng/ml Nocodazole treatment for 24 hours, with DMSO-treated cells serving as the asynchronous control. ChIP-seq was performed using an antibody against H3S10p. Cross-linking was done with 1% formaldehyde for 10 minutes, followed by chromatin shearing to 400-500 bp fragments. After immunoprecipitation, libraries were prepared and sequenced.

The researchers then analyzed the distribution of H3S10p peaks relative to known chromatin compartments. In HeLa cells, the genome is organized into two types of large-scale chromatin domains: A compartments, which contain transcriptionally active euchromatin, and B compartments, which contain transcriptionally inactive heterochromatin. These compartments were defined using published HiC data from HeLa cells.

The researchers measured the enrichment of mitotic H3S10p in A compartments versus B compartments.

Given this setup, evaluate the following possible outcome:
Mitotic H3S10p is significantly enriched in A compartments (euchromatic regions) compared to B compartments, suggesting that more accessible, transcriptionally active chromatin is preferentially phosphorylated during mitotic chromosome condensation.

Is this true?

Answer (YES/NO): YES